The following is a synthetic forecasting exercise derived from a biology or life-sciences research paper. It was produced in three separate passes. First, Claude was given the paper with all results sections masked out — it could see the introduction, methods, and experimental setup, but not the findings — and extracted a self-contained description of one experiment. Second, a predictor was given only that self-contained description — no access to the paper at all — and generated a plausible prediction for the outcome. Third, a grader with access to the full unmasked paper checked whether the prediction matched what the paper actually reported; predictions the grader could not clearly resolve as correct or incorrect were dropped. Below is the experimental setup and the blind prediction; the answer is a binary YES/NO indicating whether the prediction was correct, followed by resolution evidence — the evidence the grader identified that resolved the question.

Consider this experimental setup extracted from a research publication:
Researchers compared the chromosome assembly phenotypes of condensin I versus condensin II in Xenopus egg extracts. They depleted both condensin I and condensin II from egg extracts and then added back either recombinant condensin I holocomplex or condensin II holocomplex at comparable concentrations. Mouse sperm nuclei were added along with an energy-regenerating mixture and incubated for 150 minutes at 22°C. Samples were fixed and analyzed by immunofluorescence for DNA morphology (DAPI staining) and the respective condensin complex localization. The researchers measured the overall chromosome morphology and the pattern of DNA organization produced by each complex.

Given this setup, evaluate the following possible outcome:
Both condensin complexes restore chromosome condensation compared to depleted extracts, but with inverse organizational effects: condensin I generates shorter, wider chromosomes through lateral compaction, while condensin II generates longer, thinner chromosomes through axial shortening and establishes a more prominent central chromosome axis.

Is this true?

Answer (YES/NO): NO